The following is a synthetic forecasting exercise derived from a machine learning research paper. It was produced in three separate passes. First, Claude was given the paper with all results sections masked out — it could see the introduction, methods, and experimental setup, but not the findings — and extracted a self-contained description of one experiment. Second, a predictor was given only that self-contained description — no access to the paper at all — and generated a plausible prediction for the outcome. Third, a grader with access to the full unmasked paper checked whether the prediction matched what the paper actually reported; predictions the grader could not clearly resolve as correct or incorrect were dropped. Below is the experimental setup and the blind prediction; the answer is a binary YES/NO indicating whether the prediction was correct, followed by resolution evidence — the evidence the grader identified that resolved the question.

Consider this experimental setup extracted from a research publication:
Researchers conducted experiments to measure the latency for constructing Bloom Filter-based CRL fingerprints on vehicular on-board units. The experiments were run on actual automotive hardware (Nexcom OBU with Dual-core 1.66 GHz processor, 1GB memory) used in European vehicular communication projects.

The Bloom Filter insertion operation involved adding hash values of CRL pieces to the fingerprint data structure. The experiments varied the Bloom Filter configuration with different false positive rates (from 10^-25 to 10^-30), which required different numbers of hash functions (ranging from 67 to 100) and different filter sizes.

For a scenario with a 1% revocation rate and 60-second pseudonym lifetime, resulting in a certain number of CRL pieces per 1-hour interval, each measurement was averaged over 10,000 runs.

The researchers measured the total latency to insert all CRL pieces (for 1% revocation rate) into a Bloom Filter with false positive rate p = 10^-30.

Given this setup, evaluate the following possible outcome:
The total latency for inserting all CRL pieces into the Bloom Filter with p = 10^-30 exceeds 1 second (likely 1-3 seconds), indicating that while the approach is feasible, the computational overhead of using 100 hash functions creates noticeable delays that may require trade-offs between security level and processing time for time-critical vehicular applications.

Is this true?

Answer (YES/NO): NO